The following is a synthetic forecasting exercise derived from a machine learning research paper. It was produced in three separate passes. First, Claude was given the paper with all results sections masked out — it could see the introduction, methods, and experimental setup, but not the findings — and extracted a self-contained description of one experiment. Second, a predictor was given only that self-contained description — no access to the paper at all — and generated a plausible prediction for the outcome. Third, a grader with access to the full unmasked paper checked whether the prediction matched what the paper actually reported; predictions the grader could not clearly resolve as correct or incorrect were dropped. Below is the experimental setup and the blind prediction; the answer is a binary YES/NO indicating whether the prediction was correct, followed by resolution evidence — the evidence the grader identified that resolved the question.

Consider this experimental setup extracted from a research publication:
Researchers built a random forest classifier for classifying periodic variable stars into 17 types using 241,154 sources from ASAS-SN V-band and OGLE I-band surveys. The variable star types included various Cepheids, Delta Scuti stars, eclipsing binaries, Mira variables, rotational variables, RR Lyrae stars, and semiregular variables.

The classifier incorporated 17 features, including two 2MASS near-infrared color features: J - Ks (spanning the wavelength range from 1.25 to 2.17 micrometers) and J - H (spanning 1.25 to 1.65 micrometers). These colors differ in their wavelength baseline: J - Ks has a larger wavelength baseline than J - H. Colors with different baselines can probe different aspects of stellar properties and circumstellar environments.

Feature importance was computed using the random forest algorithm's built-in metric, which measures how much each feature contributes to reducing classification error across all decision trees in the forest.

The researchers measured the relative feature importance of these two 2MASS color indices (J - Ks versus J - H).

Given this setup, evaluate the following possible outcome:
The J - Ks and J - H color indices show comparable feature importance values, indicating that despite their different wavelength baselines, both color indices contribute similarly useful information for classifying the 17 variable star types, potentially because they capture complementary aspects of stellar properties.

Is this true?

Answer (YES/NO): YES